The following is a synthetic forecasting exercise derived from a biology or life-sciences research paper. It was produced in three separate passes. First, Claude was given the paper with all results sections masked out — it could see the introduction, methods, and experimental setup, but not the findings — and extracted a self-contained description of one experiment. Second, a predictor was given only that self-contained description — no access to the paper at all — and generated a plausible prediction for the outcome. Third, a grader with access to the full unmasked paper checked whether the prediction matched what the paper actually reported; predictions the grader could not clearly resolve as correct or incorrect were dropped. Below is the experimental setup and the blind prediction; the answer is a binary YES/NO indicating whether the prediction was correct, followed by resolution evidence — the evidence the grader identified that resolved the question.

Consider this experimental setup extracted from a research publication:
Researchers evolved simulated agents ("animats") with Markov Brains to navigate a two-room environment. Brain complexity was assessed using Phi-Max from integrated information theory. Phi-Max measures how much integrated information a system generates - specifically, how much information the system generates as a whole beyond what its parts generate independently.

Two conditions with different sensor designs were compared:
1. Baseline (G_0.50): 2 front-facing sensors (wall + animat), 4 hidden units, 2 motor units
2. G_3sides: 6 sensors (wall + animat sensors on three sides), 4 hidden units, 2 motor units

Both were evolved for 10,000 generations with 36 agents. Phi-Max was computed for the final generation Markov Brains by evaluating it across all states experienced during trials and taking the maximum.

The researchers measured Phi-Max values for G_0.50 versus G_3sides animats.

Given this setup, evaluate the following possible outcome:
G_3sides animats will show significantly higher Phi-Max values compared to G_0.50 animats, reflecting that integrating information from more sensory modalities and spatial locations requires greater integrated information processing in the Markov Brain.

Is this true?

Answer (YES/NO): NO